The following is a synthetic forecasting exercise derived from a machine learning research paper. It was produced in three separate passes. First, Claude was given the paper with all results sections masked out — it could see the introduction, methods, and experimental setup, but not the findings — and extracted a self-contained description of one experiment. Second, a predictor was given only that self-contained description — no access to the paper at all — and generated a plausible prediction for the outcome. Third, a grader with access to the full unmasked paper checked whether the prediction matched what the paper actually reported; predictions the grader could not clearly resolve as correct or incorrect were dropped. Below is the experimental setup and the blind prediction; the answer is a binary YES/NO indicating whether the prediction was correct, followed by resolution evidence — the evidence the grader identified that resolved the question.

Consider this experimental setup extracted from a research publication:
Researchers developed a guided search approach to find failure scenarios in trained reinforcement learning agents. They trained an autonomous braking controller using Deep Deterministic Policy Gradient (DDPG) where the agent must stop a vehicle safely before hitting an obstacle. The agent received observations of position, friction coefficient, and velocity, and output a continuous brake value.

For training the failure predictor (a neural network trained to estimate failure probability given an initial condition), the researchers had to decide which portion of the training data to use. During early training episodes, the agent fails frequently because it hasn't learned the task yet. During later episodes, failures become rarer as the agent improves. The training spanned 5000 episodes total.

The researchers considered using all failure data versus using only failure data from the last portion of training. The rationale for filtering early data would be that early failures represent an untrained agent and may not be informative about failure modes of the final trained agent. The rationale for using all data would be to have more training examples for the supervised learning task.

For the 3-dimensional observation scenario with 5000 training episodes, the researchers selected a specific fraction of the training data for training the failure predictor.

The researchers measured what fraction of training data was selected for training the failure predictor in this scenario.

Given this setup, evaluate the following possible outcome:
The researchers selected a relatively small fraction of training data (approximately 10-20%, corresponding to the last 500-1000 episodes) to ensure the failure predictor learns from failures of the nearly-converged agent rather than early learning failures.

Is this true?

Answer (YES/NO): NO